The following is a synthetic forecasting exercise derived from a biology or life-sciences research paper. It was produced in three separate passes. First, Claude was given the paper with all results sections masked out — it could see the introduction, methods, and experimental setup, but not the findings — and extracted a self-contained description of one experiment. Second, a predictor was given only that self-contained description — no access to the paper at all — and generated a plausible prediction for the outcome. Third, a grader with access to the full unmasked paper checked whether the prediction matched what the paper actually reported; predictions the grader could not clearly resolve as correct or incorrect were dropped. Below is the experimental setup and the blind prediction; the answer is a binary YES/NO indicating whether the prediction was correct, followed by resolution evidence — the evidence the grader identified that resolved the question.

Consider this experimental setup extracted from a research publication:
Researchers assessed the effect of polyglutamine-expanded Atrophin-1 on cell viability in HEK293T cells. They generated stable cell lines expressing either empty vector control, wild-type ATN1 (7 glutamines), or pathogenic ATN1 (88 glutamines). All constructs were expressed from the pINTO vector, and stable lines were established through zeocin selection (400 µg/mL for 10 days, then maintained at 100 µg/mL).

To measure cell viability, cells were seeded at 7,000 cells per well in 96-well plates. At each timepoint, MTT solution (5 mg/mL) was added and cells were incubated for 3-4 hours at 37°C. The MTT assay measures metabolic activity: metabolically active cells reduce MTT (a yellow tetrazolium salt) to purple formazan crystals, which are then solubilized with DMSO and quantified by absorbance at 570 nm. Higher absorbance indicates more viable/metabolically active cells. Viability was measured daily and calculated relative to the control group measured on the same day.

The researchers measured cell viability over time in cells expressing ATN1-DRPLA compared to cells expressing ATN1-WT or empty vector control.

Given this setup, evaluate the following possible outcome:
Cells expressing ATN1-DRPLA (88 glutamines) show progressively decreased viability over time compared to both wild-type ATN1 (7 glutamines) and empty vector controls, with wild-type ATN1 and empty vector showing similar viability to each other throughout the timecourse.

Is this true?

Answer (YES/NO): YES